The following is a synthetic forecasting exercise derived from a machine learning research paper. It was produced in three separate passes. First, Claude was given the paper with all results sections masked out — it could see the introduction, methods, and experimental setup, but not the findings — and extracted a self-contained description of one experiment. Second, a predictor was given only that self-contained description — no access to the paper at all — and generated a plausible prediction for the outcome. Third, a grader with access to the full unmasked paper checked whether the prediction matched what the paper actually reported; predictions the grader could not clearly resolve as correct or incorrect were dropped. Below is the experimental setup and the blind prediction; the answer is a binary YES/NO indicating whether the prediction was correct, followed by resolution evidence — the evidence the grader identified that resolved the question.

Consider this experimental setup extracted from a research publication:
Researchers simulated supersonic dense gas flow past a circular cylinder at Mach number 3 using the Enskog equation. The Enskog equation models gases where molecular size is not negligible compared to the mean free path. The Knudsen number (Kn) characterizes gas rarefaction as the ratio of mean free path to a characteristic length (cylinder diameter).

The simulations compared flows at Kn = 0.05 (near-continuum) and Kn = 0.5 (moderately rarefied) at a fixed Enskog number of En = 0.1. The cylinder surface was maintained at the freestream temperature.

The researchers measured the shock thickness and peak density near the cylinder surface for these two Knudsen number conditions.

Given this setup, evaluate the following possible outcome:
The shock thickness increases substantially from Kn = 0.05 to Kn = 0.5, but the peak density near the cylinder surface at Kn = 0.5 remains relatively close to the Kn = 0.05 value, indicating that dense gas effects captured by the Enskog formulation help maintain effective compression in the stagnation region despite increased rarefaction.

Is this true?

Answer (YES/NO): NO